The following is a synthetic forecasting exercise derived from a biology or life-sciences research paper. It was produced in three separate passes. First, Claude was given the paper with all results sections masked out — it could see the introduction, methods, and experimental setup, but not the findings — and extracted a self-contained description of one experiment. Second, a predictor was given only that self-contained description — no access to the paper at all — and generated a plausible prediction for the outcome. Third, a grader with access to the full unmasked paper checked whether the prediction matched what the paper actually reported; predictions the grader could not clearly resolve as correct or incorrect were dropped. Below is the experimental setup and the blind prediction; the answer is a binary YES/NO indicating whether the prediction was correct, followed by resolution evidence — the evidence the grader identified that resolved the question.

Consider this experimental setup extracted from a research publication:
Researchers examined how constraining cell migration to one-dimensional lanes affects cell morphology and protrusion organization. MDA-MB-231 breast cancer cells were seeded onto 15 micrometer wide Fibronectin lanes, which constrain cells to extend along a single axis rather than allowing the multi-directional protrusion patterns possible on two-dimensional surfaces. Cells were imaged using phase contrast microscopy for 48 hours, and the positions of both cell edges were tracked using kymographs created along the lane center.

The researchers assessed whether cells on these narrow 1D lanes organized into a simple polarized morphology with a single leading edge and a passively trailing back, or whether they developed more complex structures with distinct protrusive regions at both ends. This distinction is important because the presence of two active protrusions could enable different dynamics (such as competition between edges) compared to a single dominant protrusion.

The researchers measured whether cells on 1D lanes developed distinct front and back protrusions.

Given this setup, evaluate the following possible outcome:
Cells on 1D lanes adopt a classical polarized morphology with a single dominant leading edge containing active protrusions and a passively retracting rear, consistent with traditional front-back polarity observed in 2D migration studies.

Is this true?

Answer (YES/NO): NO